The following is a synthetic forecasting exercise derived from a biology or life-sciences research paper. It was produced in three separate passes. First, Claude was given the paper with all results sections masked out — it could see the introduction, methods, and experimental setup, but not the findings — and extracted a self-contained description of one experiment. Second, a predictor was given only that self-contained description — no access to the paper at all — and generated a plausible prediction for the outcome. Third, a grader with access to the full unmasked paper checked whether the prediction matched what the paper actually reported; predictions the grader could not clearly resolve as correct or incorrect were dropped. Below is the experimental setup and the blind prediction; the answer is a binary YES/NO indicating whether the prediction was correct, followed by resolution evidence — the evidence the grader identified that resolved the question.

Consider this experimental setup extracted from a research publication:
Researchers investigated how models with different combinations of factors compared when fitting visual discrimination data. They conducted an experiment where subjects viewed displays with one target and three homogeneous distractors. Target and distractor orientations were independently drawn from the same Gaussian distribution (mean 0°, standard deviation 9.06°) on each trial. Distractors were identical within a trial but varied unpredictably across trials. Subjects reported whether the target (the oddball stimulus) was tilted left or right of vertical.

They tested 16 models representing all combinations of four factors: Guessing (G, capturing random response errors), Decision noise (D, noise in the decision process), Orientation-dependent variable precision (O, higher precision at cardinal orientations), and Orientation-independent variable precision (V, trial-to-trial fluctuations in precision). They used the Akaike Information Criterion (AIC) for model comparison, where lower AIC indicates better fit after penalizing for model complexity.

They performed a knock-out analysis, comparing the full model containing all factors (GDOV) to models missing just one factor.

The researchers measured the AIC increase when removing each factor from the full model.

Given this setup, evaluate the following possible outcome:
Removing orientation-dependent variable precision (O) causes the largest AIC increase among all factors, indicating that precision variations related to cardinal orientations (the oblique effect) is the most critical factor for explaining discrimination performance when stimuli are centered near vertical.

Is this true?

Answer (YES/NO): NO